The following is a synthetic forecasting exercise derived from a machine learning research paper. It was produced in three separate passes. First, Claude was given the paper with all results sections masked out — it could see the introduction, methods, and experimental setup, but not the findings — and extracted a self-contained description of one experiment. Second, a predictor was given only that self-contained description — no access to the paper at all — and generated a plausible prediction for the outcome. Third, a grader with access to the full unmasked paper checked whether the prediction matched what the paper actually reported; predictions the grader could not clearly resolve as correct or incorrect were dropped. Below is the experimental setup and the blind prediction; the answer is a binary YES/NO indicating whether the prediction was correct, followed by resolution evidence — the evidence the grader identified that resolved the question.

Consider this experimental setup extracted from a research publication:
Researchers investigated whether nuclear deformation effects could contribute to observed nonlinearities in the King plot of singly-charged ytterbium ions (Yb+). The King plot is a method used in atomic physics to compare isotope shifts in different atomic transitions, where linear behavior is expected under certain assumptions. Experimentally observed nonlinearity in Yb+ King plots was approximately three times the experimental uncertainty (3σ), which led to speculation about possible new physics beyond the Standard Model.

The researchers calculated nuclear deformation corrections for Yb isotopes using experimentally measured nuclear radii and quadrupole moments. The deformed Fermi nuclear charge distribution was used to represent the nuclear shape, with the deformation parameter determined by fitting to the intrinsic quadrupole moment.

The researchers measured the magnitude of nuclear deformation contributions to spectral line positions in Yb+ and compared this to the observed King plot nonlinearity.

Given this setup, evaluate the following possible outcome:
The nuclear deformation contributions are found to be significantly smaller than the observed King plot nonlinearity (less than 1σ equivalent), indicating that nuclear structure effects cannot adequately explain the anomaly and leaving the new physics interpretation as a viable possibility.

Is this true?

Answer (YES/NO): YES